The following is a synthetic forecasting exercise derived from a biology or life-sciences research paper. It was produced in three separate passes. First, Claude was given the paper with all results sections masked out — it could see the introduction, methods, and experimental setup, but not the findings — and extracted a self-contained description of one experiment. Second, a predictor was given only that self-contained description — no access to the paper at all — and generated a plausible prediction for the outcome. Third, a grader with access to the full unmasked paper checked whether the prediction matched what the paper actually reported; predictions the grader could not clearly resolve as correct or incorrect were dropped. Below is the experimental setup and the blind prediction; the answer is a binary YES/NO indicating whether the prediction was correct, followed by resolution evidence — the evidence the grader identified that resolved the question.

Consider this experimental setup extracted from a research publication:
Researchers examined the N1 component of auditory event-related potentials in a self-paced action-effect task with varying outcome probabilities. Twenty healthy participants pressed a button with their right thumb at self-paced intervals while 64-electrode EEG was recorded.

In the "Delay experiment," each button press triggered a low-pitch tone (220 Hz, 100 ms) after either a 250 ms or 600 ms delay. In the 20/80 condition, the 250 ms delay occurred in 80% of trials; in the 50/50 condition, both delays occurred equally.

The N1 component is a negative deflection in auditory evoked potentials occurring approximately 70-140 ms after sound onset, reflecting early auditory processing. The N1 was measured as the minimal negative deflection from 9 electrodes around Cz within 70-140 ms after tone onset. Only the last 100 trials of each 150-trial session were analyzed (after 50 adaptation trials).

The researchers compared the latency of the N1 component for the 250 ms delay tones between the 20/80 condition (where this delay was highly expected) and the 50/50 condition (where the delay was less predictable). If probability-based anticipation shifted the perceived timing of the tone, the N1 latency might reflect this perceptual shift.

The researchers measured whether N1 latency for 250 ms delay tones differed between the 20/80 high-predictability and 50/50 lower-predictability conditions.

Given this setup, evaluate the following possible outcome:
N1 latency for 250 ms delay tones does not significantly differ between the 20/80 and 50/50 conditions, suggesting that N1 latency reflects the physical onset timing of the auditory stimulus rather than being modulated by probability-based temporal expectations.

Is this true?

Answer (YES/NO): YES